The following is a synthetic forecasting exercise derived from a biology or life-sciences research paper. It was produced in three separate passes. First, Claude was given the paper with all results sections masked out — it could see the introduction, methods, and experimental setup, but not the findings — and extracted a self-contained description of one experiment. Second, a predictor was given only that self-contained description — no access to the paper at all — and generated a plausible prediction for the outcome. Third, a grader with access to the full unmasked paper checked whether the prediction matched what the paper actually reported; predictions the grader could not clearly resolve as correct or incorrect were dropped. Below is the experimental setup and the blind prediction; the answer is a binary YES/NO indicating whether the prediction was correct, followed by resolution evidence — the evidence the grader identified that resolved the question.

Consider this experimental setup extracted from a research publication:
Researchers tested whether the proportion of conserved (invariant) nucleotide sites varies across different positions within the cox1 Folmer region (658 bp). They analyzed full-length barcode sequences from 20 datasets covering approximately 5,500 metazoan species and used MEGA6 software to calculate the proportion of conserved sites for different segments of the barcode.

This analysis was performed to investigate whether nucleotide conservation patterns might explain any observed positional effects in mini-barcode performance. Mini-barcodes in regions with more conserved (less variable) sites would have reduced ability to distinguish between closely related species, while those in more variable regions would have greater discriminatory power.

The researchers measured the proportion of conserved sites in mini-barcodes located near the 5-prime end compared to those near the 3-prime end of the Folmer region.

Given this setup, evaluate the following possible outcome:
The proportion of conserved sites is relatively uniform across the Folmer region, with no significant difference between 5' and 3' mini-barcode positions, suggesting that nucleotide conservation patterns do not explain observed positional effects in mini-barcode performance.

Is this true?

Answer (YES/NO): NO